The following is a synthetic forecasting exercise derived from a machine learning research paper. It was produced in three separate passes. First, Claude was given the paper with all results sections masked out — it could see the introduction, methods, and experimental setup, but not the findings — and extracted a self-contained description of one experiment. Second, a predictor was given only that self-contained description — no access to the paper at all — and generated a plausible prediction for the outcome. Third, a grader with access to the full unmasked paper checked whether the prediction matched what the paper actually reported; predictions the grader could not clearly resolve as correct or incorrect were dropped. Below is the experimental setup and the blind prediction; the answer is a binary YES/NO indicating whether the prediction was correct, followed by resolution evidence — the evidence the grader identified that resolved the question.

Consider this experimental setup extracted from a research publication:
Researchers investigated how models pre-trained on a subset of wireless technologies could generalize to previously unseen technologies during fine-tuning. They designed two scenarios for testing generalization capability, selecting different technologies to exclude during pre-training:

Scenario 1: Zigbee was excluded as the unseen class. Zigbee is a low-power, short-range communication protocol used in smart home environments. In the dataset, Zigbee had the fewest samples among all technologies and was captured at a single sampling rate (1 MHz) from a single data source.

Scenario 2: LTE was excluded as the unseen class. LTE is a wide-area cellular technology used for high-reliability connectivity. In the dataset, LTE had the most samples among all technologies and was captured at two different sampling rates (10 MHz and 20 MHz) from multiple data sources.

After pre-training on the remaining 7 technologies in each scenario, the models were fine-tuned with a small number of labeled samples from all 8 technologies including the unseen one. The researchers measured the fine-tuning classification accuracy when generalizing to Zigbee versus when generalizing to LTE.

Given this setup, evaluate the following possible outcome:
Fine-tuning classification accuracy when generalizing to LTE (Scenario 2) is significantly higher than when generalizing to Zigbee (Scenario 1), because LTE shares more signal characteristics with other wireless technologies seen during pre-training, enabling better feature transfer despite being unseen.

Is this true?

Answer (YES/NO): NO